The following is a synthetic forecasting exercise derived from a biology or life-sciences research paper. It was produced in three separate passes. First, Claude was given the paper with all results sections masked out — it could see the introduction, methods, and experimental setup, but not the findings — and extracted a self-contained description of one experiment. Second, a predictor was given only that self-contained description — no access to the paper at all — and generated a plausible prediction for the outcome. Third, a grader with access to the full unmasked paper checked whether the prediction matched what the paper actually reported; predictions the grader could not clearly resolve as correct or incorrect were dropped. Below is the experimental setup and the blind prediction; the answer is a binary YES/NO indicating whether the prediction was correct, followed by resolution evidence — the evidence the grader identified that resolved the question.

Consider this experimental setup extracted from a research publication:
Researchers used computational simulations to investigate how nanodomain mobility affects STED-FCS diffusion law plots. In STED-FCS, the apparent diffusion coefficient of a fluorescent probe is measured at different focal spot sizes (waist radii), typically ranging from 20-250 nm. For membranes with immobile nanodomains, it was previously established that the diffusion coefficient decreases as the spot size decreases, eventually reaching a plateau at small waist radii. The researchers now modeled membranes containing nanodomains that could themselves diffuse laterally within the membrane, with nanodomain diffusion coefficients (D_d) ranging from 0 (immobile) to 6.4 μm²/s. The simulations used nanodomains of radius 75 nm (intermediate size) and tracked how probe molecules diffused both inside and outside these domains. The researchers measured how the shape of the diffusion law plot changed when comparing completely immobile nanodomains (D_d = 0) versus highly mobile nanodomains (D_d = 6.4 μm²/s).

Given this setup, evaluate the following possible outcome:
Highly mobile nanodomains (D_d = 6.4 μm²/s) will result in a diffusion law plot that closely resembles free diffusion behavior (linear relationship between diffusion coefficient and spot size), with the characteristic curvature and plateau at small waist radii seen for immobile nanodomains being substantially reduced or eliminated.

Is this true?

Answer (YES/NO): NO